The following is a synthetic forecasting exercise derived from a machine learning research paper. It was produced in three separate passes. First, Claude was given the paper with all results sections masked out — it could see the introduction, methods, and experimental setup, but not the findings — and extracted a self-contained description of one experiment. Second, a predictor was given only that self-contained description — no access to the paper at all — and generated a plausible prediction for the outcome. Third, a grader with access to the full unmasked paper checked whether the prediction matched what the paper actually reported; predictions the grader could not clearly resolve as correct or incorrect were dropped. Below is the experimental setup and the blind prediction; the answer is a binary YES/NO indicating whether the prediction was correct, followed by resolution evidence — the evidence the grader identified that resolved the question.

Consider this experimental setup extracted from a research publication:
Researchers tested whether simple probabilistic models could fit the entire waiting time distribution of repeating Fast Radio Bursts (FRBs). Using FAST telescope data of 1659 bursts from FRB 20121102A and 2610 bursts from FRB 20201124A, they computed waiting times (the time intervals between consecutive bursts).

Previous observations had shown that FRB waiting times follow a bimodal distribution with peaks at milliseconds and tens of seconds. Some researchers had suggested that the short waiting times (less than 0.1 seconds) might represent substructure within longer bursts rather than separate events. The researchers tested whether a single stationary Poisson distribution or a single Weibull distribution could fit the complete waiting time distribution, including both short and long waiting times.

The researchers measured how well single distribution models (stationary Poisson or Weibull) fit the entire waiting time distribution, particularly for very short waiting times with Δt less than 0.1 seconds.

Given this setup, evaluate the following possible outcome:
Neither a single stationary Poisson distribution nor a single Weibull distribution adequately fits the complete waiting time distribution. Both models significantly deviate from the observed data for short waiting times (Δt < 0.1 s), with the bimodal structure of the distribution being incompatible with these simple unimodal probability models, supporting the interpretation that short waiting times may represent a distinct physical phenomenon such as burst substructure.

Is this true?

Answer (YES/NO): YES